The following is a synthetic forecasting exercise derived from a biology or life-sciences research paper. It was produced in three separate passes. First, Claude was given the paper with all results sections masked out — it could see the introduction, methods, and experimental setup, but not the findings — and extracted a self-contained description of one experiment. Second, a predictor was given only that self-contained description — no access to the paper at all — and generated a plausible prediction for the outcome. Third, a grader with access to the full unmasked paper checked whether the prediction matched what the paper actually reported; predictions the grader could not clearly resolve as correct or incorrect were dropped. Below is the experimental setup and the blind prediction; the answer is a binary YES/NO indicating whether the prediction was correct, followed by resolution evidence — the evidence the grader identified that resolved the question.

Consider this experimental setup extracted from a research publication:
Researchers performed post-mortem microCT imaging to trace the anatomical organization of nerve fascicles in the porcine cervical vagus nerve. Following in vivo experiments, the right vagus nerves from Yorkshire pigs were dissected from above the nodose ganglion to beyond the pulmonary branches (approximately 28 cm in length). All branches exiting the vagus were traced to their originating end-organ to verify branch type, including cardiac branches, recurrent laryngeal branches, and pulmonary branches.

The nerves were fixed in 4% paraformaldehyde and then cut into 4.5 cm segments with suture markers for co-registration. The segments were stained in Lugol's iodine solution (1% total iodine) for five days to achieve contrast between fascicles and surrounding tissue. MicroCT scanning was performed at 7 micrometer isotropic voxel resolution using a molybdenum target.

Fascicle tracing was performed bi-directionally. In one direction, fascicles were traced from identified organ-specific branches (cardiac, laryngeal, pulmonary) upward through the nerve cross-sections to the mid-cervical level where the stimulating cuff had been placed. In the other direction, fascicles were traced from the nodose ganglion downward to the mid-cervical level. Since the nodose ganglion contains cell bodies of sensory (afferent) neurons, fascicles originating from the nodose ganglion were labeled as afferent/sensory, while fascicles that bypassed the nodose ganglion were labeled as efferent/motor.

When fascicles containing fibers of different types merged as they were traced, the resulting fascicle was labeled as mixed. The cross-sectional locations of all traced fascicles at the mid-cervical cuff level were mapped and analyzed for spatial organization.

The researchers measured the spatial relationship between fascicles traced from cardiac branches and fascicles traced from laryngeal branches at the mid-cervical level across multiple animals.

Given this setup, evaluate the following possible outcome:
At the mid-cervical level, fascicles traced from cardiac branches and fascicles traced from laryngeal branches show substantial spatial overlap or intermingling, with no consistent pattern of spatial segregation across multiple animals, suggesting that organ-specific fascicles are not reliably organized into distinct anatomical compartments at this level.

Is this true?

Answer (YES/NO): NO